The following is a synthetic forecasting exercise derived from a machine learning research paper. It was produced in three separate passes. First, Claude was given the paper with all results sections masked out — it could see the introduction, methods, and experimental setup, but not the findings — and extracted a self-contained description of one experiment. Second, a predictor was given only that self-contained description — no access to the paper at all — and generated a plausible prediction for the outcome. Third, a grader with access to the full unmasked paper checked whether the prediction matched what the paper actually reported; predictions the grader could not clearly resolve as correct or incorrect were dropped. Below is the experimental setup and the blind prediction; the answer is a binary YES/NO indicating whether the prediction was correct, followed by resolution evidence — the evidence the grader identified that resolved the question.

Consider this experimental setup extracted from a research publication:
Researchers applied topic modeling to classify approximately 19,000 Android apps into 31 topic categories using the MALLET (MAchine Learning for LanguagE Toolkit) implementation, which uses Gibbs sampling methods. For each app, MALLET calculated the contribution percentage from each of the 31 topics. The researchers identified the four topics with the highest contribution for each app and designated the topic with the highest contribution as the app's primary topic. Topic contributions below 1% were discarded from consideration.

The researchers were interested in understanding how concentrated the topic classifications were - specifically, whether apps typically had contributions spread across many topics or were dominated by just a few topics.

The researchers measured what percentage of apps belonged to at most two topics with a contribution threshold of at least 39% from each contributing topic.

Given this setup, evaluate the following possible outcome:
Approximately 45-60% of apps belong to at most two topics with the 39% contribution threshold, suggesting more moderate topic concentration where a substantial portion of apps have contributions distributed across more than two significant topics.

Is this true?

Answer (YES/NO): NO